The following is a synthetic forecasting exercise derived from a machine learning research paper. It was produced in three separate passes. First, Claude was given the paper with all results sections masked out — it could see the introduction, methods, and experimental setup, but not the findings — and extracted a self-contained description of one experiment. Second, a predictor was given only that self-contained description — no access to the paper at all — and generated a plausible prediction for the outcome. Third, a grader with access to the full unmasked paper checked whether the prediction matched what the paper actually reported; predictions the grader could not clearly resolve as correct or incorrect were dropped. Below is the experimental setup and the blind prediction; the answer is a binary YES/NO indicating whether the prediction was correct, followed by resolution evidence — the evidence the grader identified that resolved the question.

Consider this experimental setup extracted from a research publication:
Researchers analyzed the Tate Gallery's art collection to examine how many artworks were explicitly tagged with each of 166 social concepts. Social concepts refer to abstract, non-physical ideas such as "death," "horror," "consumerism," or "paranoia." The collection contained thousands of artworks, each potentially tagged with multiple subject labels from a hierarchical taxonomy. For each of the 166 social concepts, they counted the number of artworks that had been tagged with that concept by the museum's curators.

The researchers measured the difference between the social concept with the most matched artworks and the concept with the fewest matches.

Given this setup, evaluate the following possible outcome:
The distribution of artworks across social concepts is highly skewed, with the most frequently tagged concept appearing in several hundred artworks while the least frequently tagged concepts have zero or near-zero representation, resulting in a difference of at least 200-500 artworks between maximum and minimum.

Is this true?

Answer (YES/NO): YES